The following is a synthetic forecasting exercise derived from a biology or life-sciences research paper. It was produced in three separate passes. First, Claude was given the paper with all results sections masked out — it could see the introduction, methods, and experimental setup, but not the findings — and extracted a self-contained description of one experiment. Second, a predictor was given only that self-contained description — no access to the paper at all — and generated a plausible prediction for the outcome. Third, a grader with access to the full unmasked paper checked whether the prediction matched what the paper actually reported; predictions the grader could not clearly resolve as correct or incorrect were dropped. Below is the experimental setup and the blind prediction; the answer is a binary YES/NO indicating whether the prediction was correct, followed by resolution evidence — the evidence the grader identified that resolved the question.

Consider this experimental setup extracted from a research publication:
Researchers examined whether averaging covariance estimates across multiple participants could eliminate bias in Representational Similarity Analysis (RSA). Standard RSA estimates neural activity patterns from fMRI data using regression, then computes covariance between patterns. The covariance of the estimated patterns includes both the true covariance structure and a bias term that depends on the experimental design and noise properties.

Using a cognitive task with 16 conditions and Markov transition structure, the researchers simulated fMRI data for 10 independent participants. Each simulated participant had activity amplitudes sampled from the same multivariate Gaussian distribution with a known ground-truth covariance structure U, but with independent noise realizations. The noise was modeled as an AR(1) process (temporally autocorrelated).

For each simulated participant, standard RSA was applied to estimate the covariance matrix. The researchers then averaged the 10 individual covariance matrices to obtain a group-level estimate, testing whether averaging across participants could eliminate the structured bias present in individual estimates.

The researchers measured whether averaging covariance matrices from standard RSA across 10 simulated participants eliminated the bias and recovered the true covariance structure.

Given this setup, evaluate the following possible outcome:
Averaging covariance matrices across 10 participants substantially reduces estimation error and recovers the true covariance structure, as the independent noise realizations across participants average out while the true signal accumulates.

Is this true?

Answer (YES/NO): NO